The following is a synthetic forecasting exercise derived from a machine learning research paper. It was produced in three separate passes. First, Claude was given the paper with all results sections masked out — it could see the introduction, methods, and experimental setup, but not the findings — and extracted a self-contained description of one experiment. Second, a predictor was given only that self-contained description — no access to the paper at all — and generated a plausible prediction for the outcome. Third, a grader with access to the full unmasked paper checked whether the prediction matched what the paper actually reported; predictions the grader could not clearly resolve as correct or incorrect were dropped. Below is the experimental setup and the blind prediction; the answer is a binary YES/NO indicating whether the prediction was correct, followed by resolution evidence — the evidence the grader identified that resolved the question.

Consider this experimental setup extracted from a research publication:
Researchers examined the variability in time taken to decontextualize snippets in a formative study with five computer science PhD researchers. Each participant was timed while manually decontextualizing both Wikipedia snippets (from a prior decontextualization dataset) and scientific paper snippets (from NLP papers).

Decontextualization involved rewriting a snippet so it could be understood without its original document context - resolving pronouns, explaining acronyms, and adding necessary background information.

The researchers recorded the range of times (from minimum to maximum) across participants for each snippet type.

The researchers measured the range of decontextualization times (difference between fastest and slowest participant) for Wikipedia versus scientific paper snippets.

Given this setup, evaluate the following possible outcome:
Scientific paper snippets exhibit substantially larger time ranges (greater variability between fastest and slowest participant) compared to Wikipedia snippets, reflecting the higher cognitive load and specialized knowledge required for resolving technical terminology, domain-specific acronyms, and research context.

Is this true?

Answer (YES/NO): YES